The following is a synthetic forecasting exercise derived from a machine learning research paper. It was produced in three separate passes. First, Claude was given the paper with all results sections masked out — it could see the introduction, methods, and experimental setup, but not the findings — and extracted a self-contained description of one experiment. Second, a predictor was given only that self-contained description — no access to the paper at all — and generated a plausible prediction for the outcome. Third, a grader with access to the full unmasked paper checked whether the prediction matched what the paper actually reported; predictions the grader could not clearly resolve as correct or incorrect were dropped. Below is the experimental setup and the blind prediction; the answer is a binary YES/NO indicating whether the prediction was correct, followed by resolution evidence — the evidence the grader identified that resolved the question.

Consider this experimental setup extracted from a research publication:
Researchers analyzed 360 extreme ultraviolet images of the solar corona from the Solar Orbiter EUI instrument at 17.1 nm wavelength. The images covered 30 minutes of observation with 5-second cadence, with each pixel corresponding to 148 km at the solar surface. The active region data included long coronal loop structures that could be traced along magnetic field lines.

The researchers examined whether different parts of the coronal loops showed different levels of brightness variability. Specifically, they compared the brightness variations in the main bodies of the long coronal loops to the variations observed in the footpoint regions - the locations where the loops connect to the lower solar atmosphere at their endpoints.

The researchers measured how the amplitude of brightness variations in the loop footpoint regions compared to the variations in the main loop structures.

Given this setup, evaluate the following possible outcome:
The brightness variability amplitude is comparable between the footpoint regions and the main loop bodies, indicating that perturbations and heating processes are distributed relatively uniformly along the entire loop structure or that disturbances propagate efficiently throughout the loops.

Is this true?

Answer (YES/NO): NO